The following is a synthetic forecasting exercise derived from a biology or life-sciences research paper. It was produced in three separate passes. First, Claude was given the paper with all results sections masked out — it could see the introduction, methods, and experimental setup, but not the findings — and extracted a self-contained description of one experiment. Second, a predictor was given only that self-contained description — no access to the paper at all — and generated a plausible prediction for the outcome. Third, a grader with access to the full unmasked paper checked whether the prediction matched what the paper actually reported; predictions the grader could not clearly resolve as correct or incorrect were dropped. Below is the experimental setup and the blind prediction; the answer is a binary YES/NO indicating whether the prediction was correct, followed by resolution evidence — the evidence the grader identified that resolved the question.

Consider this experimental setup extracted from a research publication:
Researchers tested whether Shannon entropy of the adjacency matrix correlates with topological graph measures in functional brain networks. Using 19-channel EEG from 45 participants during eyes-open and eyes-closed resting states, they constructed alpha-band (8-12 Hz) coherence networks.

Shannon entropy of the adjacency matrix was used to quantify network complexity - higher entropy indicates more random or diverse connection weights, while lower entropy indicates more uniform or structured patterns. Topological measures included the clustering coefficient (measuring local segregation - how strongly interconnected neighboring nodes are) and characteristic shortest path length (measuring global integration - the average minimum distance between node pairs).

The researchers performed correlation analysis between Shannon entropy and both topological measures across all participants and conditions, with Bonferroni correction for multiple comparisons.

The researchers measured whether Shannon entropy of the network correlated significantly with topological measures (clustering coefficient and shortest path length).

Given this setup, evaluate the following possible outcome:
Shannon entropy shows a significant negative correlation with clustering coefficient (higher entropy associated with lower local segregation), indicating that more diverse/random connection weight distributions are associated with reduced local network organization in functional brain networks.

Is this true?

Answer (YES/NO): YES